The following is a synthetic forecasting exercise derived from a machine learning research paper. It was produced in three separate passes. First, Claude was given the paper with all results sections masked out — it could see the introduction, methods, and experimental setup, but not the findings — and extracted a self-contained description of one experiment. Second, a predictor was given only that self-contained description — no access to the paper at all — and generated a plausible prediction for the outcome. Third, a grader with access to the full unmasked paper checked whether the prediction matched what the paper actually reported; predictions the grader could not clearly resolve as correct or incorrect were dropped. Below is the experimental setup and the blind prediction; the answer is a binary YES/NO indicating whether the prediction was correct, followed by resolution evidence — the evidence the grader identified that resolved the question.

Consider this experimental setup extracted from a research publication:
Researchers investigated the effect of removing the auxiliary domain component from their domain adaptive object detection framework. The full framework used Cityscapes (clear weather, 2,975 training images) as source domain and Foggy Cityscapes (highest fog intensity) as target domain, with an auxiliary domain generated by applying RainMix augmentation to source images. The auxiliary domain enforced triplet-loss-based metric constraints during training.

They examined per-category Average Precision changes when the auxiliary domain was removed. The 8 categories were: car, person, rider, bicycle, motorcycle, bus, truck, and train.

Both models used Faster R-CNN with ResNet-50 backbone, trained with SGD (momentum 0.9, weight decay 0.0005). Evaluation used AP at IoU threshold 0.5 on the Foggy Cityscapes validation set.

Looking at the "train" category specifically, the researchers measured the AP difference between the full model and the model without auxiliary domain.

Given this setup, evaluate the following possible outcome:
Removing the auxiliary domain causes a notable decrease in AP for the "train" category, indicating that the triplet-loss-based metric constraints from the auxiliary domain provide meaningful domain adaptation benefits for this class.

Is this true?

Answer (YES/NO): YES